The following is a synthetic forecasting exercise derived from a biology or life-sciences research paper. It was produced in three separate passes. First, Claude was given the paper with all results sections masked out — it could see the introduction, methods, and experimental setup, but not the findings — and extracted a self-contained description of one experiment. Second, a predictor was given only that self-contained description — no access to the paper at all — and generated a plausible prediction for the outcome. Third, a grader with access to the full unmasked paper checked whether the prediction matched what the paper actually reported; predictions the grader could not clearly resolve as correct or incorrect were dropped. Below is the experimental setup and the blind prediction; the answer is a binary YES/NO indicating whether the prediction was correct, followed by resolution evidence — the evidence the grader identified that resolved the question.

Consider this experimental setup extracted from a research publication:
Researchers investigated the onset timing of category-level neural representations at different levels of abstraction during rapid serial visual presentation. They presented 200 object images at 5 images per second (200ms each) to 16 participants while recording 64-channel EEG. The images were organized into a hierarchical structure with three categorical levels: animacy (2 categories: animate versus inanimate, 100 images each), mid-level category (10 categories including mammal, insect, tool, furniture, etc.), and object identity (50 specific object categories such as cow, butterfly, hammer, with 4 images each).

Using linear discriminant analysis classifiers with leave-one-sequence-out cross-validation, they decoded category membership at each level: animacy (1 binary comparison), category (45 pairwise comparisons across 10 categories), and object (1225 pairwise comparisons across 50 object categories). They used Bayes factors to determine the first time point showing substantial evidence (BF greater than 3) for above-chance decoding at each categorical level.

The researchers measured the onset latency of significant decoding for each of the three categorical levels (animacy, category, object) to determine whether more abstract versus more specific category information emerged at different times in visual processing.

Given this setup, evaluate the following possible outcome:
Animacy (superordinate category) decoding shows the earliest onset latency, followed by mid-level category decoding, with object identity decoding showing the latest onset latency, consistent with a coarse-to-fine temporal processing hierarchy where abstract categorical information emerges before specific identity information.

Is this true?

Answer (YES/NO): NO